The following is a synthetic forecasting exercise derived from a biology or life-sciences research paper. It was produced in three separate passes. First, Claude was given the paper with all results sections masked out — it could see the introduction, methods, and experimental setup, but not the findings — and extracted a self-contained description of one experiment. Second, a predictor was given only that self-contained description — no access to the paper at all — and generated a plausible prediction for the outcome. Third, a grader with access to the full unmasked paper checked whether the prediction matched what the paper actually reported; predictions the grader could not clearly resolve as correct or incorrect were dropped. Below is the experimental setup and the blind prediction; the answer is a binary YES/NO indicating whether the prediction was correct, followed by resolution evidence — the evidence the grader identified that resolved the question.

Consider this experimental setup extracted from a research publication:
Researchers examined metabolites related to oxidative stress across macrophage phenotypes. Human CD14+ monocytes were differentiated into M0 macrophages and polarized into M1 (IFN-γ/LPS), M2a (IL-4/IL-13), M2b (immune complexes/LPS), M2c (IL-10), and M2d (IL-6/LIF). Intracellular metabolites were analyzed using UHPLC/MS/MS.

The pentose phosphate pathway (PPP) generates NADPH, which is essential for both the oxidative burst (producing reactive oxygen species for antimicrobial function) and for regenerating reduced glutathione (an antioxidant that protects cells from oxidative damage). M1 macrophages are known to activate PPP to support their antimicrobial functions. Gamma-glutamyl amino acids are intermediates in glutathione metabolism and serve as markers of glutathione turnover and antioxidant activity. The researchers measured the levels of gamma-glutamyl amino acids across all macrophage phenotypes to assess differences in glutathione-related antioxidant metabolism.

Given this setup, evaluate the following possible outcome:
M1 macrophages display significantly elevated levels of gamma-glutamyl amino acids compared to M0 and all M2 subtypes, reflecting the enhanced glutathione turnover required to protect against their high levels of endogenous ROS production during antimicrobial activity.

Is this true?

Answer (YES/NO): NO